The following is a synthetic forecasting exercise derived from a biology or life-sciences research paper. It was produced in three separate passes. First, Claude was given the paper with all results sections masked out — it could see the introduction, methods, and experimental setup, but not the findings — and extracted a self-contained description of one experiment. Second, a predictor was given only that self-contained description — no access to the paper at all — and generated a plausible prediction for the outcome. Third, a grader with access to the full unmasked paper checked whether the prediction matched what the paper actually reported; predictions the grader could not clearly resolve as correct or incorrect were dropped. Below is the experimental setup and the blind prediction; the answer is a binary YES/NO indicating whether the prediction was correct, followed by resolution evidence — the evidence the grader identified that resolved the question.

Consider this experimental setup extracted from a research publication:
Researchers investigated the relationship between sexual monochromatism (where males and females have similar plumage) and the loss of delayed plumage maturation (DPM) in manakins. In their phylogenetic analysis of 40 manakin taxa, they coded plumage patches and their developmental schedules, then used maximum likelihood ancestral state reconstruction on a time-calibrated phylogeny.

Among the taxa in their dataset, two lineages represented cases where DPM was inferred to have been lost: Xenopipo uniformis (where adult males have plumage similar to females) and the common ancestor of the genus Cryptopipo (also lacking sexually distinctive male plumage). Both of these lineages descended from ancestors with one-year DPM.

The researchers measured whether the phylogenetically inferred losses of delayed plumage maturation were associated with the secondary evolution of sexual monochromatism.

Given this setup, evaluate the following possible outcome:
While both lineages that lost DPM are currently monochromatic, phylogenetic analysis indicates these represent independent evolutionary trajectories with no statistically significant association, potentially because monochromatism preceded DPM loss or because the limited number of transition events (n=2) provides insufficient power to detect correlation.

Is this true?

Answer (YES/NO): NO